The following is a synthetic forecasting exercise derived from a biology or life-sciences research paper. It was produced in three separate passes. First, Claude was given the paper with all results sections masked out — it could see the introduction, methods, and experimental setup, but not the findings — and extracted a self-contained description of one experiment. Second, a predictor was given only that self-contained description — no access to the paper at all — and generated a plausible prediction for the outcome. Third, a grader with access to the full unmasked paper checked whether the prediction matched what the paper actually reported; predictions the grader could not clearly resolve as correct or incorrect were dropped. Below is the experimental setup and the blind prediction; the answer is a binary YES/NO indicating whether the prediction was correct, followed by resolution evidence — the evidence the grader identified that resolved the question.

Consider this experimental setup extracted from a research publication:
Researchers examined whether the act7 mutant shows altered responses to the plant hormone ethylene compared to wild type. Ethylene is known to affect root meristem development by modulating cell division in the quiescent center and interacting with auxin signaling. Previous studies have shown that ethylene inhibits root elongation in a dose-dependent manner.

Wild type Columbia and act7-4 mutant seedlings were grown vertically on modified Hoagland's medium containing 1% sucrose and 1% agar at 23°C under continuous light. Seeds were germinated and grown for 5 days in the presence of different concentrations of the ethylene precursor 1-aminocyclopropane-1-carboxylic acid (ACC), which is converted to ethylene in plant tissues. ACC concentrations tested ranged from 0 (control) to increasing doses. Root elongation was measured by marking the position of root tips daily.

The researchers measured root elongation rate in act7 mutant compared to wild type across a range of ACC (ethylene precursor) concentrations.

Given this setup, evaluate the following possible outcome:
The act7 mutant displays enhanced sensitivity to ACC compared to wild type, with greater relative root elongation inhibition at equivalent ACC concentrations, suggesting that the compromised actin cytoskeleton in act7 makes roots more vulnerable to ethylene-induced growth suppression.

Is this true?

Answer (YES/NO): NO